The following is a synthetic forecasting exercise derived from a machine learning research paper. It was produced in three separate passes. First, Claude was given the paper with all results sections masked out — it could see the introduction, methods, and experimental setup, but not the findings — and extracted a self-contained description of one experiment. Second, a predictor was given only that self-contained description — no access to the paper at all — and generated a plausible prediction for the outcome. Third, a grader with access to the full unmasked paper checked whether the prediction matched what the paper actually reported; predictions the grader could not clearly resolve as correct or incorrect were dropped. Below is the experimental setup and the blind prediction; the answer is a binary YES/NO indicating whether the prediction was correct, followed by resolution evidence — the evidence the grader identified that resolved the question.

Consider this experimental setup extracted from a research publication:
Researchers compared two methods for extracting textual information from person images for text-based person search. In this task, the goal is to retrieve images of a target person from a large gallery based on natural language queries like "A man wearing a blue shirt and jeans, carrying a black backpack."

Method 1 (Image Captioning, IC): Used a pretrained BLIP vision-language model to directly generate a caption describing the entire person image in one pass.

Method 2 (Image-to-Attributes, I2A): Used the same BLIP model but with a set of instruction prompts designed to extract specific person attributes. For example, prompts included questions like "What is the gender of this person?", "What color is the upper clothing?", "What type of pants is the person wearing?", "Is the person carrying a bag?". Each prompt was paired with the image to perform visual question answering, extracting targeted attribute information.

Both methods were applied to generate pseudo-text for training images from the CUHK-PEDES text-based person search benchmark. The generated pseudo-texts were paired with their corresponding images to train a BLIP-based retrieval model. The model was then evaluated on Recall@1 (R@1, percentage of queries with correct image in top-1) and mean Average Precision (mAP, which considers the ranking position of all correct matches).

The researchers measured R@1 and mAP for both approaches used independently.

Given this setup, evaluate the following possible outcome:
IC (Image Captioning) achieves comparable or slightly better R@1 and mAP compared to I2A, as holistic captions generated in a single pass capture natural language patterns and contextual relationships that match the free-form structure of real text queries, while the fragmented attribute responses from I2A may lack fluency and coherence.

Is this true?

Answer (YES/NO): NO